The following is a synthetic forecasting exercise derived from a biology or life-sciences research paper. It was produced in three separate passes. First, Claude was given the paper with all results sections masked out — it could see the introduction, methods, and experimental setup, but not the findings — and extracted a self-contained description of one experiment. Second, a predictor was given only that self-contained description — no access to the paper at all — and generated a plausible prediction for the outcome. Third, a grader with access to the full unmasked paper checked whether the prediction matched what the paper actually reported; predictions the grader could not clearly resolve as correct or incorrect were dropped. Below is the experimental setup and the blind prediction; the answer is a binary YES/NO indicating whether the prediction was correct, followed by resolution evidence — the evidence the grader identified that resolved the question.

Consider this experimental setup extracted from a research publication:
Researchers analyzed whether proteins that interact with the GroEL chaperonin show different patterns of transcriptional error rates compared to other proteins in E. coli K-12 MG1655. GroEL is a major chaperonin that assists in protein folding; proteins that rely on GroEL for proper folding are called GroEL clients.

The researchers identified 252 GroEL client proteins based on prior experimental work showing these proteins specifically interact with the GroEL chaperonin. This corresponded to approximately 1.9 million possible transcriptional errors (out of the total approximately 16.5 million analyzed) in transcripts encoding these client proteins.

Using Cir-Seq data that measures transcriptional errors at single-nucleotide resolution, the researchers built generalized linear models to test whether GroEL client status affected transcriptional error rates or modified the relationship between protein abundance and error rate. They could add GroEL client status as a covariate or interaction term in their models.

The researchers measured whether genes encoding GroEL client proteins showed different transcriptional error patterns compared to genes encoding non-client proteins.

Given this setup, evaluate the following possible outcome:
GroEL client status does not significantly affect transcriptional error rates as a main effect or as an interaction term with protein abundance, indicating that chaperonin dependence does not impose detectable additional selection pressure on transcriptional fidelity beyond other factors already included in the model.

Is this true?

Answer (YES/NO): YES